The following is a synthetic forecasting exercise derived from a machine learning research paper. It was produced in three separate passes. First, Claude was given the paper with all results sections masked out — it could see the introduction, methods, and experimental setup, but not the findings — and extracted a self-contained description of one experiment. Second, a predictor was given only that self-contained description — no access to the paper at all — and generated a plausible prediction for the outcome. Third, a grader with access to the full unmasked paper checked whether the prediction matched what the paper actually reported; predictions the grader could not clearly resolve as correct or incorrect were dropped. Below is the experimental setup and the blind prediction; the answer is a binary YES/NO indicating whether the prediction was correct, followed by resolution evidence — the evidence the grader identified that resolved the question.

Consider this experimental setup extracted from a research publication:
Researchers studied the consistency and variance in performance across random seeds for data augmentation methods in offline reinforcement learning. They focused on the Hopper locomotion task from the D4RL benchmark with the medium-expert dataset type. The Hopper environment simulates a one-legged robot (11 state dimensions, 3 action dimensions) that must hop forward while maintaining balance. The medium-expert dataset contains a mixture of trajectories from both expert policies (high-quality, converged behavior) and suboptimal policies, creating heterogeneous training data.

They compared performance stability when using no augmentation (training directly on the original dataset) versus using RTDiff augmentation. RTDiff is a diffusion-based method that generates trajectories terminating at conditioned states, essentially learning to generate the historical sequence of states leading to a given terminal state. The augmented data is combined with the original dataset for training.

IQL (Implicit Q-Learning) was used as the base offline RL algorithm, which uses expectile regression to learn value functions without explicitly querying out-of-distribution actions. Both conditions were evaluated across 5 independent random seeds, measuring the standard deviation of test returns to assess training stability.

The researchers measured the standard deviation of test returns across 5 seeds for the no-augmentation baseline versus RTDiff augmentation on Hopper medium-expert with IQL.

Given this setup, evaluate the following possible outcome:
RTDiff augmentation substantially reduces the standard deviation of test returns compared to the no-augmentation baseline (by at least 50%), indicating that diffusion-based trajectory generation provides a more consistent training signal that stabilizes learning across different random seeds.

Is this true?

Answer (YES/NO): YES